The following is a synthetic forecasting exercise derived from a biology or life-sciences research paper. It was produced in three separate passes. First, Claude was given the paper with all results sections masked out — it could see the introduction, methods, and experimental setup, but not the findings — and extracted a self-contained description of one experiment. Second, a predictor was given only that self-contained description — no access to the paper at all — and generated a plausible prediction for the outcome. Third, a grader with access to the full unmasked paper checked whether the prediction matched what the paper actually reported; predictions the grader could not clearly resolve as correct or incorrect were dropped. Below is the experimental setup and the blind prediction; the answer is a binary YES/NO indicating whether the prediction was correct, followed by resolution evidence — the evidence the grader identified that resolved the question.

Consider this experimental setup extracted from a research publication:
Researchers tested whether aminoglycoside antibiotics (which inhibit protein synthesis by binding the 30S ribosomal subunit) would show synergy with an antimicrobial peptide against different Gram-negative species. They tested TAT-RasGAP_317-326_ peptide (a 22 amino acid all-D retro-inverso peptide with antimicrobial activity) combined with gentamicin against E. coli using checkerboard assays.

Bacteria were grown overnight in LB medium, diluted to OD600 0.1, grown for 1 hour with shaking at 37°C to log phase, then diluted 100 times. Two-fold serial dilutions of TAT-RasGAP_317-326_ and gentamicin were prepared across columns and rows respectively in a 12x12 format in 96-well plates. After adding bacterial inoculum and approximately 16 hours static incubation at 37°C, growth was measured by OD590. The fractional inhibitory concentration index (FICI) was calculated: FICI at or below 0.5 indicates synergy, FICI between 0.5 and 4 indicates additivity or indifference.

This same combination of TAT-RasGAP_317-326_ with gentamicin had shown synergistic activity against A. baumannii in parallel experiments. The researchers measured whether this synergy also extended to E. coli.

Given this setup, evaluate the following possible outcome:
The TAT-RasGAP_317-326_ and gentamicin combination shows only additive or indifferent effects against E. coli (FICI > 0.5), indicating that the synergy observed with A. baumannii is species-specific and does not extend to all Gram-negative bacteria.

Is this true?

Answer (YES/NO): YES